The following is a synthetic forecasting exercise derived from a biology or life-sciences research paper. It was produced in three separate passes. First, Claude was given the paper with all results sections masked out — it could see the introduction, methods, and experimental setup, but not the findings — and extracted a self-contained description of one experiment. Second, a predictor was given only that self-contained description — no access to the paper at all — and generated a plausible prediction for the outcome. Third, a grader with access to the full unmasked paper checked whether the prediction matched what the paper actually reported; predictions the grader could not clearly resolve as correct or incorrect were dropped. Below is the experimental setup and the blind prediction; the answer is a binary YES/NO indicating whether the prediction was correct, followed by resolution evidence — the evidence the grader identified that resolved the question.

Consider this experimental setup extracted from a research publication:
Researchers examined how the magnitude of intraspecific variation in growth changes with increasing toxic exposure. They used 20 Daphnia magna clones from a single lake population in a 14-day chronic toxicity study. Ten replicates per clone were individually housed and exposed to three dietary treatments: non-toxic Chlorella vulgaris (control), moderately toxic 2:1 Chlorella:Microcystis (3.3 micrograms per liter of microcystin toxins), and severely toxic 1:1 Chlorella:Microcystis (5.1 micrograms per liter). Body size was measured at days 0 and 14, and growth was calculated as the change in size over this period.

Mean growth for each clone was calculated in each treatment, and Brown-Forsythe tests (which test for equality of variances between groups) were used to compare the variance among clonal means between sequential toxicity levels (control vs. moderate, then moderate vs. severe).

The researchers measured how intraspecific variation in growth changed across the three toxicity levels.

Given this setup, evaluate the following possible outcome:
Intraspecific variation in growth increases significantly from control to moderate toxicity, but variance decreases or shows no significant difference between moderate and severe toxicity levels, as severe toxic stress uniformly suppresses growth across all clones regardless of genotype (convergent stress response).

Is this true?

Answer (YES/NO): YES